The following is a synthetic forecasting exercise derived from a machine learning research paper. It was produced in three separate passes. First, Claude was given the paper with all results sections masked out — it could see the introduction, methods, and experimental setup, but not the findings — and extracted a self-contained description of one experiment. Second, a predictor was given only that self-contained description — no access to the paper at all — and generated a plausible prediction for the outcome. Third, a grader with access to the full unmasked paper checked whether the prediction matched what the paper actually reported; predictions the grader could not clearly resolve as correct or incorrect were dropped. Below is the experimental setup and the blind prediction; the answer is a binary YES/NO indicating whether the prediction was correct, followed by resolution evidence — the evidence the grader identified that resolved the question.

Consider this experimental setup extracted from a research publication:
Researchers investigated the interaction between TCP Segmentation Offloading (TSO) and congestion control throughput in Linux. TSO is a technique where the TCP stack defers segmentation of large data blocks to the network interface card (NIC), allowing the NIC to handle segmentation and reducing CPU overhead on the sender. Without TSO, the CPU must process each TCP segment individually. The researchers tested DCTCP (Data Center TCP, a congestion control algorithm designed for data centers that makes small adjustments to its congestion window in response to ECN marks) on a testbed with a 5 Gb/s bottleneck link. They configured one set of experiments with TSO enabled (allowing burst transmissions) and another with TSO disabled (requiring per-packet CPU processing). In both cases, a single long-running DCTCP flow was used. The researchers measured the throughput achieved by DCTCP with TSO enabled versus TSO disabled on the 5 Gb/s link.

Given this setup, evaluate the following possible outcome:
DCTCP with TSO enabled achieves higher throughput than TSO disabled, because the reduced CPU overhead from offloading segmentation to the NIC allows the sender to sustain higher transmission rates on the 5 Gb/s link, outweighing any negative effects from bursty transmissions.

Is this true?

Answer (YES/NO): YES